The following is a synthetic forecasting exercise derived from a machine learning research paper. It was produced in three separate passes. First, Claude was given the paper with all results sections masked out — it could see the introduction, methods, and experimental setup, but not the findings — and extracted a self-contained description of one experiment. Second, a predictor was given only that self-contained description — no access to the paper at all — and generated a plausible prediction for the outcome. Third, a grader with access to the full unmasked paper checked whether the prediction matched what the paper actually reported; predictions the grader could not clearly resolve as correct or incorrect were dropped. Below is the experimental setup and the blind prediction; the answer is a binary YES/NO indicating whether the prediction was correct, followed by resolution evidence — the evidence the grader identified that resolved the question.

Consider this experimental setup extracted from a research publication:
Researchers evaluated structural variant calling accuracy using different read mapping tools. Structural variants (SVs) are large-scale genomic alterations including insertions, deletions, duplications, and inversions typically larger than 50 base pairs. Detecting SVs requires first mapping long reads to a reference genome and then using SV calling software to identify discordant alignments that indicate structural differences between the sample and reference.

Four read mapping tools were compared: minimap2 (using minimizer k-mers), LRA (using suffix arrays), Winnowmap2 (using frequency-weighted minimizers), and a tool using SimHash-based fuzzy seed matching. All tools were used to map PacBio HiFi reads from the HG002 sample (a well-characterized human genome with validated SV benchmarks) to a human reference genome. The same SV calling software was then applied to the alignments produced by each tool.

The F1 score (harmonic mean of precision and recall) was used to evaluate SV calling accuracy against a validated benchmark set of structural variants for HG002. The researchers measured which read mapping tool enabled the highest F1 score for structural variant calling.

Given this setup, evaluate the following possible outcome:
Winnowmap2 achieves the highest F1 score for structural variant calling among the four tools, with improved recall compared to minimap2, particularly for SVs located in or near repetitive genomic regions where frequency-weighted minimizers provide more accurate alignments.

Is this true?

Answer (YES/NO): NO